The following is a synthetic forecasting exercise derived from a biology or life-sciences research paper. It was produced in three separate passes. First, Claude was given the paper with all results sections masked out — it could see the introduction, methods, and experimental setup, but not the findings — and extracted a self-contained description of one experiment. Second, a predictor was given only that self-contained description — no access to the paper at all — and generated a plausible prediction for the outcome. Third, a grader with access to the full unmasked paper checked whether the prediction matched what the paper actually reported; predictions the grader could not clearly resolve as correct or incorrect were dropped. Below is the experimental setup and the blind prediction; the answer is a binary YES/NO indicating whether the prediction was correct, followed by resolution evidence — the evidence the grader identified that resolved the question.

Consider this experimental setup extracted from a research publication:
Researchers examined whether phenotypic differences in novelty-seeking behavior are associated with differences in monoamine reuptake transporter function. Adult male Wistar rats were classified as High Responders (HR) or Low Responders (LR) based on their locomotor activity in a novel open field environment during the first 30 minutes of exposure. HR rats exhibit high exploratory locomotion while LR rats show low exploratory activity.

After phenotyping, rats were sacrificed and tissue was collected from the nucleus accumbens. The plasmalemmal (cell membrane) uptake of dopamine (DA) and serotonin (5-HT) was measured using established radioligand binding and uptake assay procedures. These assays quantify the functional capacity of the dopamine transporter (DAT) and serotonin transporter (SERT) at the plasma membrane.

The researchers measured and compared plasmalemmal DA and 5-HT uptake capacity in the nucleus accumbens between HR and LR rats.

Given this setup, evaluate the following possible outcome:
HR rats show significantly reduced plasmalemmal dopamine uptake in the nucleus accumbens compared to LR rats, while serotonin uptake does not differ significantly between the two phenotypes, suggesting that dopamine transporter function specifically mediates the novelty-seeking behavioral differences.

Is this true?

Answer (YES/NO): NO